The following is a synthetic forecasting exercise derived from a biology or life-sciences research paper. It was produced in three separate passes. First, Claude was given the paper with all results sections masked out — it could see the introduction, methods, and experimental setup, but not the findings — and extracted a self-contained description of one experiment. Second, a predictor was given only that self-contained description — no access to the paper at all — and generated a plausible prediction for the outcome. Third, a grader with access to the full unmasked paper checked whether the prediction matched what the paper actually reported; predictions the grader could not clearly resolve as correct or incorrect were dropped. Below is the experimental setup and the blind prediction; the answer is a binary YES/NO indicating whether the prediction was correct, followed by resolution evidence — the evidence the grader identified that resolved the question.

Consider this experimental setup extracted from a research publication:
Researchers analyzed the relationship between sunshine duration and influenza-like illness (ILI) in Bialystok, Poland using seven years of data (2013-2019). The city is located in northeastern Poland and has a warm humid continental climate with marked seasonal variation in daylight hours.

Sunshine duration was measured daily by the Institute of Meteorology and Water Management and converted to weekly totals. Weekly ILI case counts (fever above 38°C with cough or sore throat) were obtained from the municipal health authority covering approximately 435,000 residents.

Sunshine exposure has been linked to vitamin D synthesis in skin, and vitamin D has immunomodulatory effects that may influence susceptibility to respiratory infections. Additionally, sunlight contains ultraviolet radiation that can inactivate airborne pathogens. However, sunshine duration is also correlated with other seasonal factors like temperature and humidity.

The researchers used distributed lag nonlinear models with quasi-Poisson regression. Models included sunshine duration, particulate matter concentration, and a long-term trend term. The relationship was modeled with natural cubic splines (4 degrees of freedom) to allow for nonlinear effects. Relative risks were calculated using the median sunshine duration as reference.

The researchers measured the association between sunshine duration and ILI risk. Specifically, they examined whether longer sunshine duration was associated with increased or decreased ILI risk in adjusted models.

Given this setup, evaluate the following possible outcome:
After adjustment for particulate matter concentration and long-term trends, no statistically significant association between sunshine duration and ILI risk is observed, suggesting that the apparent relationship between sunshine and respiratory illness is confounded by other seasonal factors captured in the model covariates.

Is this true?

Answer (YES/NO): NO